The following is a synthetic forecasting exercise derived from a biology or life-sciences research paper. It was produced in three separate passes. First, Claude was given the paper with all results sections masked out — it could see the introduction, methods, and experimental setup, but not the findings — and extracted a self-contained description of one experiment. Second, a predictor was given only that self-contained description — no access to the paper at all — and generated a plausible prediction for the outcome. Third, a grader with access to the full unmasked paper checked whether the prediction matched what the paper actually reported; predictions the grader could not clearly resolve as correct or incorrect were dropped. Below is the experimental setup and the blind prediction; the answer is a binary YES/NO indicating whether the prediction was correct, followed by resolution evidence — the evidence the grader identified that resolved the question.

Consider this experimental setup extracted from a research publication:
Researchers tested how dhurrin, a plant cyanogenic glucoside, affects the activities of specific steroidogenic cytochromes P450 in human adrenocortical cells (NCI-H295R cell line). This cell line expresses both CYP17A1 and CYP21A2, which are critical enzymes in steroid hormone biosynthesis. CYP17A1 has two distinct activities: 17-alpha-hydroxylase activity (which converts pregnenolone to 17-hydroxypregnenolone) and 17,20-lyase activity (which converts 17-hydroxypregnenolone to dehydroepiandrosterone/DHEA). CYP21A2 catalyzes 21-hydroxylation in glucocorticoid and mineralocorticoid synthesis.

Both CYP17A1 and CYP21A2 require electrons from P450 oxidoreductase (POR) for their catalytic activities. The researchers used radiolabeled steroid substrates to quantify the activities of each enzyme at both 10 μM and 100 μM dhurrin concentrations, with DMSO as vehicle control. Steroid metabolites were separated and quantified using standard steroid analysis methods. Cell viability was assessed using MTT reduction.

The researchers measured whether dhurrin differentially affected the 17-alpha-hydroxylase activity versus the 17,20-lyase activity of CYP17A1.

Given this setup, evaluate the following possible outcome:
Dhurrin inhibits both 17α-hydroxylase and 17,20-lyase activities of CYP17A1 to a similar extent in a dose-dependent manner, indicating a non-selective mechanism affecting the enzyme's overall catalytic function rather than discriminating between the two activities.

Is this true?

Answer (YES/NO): NO